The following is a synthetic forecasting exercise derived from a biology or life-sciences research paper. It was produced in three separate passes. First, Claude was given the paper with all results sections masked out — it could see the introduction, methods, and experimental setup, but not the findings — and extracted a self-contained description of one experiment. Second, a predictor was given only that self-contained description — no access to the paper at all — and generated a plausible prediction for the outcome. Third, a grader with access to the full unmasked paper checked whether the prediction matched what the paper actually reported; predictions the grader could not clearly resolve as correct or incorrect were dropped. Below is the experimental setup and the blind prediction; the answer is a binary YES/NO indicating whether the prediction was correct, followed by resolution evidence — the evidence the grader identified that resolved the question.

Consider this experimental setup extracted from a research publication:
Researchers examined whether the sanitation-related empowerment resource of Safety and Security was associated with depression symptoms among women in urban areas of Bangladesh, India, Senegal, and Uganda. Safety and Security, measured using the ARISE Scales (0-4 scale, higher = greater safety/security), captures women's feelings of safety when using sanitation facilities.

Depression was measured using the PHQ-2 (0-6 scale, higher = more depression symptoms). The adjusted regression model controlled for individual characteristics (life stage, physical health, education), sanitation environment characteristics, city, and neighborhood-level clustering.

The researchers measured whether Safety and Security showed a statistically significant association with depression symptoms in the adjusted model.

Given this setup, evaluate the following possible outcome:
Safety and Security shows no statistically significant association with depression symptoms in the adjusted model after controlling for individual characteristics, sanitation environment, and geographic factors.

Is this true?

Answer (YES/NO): YES